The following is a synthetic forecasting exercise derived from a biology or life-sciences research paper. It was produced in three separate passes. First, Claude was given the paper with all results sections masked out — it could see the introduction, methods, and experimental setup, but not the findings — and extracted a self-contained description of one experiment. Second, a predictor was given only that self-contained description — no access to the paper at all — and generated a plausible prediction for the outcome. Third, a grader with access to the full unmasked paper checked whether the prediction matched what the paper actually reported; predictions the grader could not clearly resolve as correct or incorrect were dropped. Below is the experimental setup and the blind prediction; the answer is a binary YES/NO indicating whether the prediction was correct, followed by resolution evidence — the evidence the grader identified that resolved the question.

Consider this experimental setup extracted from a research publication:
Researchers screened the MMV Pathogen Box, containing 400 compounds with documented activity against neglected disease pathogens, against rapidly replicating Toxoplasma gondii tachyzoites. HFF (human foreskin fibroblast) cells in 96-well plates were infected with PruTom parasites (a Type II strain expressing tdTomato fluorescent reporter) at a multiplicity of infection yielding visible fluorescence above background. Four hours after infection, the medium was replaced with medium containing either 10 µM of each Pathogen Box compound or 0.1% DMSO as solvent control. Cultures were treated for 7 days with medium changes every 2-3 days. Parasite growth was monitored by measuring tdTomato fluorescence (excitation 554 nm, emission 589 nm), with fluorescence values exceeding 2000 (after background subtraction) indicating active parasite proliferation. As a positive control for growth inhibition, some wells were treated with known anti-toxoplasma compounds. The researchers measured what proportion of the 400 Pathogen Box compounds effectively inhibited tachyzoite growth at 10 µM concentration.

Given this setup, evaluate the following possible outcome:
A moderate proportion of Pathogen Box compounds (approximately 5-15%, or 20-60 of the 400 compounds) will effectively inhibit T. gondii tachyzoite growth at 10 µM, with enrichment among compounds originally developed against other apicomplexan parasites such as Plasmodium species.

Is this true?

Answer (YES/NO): NO